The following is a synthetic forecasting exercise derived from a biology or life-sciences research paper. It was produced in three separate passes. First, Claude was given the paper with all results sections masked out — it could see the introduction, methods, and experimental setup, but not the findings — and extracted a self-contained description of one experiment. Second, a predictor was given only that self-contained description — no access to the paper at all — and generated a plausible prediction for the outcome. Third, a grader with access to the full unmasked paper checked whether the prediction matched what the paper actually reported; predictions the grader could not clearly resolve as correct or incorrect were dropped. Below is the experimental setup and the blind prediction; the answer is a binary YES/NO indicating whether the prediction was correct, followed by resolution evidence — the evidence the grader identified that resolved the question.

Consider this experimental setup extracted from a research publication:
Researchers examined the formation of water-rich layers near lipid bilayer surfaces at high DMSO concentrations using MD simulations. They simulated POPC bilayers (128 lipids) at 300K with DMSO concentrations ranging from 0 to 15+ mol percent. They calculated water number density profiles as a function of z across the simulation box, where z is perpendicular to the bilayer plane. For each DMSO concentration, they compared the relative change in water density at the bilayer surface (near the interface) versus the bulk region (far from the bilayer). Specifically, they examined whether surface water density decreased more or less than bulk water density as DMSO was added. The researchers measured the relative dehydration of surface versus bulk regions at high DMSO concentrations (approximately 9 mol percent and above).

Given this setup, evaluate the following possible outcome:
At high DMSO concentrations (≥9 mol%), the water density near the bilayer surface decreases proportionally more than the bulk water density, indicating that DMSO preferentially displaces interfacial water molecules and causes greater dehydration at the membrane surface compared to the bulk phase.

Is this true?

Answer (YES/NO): NO